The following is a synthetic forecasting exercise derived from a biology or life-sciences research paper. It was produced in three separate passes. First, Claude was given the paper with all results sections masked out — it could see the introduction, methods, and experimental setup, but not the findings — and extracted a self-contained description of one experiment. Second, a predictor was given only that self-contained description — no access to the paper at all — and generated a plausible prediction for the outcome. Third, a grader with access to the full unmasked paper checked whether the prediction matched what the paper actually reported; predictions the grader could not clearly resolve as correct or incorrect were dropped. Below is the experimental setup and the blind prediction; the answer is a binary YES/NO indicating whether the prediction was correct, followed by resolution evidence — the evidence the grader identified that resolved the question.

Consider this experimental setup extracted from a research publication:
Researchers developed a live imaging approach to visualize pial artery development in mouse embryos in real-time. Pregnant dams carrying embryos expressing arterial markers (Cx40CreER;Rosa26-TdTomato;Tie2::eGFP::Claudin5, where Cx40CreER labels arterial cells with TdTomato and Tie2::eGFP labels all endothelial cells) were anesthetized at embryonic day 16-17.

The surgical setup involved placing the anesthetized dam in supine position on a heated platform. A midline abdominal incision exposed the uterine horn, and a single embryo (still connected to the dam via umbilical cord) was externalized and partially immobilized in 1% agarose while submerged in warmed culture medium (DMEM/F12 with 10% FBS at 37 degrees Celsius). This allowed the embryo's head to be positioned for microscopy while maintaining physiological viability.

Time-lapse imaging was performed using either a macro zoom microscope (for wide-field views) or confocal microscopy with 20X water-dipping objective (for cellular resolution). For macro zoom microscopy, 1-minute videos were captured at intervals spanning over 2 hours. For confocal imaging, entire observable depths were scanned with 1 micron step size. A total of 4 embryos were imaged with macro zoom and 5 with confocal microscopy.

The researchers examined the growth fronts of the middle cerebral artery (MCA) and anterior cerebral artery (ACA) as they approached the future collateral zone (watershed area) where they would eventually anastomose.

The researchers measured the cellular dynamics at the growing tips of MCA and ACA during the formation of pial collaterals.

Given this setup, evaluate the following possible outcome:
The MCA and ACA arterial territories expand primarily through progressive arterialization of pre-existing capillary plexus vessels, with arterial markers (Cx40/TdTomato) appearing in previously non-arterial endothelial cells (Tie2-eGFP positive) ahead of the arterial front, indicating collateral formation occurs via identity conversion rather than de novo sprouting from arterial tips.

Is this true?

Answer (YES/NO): NO